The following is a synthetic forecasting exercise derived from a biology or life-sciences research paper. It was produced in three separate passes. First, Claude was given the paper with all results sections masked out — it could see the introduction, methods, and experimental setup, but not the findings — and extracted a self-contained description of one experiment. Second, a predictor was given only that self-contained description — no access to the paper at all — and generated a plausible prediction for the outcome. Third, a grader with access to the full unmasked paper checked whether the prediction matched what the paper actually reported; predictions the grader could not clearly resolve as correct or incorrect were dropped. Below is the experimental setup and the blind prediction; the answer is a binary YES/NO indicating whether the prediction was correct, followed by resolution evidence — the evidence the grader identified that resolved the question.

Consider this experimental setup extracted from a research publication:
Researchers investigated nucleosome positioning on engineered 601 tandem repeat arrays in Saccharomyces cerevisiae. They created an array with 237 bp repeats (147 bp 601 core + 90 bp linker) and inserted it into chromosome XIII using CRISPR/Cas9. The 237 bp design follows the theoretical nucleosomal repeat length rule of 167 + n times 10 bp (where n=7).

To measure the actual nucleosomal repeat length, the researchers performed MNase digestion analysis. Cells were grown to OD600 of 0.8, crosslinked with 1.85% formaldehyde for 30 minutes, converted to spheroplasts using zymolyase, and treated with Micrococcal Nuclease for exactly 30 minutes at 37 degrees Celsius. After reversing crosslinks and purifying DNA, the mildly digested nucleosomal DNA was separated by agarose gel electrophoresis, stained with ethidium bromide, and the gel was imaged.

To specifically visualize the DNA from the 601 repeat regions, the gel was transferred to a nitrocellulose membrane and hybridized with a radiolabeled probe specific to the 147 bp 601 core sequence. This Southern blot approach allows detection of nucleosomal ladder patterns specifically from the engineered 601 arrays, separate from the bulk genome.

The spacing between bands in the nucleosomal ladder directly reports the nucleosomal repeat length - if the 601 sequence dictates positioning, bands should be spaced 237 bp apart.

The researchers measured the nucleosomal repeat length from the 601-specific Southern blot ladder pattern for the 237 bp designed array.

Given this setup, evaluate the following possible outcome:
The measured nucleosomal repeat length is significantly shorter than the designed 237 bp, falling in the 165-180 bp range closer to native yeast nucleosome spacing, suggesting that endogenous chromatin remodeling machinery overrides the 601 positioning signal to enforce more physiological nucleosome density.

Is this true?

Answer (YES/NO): YES